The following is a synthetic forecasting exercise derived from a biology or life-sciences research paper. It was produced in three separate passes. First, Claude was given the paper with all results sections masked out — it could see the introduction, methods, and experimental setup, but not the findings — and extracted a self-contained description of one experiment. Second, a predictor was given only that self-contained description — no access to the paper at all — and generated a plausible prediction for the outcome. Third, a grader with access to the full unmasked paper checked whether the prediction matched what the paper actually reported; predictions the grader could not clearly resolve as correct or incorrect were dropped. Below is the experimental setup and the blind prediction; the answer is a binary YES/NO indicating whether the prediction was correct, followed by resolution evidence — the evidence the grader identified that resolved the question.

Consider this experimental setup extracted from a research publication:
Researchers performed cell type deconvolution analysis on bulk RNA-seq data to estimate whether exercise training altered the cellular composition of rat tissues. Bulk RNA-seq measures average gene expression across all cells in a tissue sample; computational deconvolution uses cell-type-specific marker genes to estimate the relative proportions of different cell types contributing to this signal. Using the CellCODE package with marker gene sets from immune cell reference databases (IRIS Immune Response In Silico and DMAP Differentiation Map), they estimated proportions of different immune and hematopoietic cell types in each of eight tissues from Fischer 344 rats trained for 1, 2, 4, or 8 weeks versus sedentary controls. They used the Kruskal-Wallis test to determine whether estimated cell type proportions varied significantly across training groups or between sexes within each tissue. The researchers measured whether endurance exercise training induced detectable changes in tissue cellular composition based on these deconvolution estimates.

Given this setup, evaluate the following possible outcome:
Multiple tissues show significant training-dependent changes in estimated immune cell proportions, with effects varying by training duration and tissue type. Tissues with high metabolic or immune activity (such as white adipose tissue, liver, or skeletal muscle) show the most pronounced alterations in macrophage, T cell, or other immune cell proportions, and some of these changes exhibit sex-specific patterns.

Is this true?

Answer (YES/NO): NO